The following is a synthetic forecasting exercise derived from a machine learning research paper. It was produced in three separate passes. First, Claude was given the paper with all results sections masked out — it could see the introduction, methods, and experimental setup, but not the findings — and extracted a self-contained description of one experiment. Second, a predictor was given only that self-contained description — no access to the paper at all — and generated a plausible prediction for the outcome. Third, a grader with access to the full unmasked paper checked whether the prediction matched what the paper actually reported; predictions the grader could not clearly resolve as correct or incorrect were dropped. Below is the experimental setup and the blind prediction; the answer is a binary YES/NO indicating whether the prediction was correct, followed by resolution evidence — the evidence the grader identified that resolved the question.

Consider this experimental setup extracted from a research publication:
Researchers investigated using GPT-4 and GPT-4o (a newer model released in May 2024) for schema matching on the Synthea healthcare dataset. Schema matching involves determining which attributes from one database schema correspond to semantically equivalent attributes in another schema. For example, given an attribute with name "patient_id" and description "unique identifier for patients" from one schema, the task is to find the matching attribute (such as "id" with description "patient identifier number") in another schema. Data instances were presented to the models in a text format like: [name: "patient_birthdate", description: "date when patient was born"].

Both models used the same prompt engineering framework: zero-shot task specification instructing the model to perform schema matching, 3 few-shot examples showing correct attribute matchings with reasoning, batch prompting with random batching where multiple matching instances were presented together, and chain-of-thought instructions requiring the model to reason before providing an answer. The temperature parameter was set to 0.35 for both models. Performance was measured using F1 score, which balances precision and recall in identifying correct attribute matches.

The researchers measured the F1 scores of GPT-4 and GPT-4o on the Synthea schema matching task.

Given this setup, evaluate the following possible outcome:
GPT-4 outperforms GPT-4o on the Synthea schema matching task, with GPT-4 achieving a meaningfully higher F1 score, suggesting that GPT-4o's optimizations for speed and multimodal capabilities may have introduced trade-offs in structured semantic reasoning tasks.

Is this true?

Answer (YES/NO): YES